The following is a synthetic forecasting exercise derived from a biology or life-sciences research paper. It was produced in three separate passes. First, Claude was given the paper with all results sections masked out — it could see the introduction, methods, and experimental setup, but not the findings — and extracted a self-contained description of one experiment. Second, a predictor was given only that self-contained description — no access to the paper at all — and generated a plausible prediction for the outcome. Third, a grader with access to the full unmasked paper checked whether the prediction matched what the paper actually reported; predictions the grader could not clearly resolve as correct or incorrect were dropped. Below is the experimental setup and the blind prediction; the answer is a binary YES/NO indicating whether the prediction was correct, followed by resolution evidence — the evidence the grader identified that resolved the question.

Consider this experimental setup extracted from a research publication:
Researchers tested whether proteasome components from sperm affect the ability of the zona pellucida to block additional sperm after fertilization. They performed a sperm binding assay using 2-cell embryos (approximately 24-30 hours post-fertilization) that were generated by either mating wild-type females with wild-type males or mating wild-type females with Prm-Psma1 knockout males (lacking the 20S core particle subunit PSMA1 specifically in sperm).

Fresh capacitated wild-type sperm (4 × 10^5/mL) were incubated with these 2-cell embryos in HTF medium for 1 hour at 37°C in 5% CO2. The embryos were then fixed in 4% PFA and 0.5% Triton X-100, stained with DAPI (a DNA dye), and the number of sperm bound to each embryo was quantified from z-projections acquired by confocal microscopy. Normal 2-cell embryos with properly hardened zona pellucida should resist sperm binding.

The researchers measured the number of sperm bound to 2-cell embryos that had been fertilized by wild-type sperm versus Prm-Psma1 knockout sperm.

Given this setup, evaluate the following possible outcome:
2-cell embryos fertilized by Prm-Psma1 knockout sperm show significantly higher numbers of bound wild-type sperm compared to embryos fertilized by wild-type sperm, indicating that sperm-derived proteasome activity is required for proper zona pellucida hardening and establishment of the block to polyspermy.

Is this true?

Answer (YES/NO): YES